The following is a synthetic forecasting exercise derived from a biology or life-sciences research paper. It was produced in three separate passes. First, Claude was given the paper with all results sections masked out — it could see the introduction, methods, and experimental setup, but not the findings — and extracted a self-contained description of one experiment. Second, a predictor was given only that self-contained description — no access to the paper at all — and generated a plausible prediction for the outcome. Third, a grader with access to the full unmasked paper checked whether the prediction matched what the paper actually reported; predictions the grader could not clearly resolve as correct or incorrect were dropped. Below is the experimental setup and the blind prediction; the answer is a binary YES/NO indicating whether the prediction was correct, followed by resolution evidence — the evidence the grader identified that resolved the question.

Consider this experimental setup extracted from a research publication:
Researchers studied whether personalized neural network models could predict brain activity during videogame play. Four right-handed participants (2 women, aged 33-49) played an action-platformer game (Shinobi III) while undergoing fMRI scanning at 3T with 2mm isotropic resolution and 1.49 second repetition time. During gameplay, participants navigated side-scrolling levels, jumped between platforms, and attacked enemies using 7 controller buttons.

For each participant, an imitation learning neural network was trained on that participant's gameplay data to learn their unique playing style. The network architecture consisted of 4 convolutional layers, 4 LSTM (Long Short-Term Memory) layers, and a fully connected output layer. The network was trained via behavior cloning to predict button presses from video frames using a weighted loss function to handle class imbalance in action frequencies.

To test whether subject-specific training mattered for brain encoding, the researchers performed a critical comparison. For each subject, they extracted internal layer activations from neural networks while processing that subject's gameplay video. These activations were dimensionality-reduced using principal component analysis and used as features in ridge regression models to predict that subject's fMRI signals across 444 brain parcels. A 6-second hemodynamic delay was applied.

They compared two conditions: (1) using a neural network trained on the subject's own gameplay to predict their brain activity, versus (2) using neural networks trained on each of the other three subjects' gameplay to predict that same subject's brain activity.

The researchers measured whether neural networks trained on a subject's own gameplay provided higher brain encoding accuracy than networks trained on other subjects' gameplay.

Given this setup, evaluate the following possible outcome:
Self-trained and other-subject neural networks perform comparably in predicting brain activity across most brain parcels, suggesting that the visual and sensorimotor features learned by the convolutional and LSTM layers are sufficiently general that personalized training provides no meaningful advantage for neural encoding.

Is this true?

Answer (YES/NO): NO